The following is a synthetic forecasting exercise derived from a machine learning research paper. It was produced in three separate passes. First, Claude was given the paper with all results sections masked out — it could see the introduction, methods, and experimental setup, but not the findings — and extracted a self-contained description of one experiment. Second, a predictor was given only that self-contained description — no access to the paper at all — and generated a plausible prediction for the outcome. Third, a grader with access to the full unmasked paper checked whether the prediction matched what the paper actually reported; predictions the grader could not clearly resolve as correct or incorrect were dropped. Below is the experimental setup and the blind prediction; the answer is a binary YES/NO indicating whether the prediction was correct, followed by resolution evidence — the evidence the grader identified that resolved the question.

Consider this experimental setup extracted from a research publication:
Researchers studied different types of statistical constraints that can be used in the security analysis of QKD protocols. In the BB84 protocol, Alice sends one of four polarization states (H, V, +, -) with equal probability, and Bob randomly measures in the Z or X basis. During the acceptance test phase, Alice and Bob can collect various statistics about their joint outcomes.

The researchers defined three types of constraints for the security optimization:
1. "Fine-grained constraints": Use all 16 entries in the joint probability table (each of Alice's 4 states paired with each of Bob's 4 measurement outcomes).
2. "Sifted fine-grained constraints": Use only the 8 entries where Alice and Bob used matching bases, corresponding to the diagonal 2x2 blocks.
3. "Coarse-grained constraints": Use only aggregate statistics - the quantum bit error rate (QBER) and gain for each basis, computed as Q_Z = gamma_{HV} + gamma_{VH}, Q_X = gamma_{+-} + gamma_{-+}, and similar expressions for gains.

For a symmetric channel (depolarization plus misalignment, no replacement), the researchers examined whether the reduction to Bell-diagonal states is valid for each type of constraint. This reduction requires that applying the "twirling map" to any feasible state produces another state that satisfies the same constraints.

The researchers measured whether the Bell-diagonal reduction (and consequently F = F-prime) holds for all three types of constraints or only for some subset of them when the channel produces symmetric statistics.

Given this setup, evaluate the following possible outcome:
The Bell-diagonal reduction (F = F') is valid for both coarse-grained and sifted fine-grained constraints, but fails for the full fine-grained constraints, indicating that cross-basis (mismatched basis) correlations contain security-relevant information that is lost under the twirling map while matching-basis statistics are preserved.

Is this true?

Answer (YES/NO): YES